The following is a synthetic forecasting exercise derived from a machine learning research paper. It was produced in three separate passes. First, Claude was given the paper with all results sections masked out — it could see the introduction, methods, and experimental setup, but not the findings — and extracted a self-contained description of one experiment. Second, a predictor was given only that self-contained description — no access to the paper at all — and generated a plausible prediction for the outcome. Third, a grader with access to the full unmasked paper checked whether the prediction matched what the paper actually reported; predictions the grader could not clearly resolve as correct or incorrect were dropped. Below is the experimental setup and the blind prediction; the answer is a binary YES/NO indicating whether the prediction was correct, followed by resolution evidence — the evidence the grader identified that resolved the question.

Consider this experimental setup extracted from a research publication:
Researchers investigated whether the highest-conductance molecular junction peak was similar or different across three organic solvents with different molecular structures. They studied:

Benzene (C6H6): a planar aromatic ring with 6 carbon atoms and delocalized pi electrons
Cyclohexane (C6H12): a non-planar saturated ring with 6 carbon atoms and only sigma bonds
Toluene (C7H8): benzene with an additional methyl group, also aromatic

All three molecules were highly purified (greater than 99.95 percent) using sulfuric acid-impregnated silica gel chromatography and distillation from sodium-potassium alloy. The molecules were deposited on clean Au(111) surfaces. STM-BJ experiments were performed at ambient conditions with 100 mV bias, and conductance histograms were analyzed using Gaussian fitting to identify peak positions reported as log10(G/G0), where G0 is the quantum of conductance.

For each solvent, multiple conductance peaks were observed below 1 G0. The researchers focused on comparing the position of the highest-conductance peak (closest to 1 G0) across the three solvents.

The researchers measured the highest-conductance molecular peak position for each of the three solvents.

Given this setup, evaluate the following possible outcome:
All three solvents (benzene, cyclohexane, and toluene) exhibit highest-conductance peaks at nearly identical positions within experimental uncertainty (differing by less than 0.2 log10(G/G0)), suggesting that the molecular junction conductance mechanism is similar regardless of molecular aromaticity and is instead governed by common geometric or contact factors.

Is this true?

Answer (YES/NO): YES